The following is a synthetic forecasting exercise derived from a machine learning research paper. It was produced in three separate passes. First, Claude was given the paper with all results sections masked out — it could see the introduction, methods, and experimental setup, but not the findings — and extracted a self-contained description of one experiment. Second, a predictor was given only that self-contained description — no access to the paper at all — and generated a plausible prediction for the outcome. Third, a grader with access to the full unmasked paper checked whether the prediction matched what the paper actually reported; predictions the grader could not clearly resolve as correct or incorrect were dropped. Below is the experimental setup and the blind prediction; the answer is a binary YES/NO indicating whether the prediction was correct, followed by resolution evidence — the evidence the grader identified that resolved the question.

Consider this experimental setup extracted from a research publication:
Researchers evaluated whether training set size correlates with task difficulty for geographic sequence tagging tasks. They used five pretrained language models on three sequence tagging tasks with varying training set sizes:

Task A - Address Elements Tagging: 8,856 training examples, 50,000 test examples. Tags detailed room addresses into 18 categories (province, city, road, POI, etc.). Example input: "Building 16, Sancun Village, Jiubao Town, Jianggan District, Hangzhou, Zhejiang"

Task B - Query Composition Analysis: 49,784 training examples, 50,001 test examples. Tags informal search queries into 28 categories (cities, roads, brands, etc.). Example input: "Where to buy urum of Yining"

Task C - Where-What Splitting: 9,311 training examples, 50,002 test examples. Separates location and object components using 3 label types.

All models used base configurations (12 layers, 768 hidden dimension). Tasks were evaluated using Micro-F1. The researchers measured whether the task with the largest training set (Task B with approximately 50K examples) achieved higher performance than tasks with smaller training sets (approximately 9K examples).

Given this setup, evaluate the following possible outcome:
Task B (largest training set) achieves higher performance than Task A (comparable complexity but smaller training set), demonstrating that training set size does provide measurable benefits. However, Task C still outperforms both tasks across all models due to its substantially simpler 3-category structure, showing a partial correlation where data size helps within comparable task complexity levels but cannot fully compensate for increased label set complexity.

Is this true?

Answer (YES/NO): NO